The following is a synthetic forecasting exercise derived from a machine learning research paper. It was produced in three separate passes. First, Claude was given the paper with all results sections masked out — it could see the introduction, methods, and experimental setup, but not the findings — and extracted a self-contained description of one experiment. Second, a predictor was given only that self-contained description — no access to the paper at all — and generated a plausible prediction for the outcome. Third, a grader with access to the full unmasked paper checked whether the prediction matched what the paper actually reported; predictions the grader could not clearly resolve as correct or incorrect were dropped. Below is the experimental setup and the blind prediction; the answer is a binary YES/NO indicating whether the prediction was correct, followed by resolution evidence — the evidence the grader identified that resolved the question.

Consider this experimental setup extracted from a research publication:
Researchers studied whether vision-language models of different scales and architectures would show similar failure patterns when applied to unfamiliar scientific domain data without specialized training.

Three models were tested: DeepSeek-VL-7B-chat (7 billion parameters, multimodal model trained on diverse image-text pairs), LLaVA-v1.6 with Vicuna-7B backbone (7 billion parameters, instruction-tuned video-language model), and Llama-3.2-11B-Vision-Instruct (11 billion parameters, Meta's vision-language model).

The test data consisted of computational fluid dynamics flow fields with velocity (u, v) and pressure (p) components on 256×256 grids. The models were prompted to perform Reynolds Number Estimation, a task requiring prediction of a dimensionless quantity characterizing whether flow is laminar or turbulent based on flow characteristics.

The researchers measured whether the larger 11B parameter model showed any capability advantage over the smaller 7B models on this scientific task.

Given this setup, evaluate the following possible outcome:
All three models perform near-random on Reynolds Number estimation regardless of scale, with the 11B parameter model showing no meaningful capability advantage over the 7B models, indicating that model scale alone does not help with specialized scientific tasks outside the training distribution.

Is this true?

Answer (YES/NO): YES